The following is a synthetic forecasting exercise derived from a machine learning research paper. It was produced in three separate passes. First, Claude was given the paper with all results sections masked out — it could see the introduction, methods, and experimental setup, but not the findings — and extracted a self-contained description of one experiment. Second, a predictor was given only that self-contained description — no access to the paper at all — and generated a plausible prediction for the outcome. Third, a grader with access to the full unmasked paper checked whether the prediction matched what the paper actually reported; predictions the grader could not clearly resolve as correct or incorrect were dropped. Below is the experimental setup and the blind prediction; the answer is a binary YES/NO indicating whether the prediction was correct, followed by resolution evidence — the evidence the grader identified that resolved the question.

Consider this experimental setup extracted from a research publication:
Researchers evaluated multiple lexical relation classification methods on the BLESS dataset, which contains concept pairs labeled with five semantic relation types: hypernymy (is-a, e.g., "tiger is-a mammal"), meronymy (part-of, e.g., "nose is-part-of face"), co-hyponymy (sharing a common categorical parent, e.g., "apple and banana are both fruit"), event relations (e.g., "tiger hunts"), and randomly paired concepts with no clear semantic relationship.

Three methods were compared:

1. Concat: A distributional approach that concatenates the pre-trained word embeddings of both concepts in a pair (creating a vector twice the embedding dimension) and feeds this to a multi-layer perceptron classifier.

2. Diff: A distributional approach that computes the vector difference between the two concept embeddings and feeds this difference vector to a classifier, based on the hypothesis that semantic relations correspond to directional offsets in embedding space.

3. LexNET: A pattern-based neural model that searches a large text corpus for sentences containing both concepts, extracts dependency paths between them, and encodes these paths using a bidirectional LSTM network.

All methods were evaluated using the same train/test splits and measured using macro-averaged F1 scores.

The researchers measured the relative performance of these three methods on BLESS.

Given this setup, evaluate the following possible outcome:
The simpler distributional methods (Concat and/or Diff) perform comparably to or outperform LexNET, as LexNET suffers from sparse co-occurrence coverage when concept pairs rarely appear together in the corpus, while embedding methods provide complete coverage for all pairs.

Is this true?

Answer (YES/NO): NO